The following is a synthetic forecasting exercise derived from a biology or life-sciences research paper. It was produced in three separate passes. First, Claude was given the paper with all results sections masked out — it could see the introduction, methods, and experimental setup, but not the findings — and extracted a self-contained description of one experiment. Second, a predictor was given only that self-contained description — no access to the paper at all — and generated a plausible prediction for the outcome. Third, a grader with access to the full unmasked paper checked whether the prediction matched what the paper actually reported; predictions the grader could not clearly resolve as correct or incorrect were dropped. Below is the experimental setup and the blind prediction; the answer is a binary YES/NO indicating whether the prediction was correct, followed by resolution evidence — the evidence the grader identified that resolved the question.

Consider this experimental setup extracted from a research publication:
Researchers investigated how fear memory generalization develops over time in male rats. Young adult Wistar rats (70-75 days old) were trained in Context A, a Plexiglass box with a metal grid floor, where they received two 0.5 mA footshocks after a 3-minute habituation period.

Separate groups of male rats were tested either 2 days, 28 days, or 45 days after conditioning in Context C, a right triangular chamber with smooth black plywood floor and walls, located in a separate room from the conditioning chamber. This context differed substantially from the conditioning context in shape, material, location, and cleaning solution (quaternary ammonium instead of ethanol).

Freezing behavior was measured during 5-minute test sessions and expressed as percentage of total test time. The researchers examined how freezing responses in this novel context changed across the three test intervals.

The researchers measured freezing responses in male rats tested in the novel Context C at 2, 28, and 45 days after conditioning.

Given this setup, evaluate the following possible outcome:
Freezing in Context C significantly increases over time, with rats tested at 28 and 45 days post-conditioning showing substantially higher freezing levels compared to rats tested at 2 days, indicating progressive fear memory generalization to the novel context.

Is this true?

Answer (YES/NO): YES